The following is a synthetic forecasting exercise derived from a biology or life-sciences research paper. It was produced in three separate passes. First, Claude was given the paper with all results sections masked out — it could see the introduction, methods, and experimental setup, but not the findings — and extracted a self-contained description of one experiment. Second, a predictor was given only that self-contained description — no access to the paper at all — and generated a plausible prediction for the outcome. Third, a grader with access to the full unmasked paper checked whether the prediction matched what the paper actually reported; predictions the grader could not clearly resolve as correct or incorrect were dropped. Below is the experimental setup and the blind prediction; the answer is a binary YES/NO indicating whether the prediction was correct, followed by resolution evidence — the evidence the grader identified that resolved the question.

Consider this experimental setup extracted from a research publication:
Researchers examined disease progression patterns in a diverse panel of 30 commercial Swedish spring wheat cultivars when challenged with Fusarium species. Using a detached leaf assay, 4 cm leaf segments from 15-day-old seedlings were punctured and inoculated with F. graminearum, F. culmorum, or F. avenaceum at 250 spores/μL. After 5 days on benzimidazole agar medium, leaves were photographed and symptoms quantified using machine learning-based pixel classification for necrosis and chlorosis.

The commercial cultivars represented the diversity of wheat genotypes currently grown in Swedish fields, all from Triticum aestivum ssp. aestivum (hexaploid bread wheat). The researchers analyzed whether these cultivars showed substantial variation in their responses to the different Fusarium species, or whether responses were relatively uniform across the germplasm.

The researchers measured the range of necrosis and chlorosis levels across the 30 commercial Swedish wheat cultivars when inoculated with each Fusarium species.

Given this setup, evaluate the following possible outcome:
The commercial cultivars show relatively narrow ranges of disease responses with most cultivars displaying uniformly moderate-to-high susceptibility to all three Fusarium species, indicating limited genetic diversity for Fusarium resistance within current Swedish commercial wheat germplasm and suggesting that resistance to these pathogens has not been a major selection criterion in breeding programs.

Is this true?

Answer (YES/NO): NO